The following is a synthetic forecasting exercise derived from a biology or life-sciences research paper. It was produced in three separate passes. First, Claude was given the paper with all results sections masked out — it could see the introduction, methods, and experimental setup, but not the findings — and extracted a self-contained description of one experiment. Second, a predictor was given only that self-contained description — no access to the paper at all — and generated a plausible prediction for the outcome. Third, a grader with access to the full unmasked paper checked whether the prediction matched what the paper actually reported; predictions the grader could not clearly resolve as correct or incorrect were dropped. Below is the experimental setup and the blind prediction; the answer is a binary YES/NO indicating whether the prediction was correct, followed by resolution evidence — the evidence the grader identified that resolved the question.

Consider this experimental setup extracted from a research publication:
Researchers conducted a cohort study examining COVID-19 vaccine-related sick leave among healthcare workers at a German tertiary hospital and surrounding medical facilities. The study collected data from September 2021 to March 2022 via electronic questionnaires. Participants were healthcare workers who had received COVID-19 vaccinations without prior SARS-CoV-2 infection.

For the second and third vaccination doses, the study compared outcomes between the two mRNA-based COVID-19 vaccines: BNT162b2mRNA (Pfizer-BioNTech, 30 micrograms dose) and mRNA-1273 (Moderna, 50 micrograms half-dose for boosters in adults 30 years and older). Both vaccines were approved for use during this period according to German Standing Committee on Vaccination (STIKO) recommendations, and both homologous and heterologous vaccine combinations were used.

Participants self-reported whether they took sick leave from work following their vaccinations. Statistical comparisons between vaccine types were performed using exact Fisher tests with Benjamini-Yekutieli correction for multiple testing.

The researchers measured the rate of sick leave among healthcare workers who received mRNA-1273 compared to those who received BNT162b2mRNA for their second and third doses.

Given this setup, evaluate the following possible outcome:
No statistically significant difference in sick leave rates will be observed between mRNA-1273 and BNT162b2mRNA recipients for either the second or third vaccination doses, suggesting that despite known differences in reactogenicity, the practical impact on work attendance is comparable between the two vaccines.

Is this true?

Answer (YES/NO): NO